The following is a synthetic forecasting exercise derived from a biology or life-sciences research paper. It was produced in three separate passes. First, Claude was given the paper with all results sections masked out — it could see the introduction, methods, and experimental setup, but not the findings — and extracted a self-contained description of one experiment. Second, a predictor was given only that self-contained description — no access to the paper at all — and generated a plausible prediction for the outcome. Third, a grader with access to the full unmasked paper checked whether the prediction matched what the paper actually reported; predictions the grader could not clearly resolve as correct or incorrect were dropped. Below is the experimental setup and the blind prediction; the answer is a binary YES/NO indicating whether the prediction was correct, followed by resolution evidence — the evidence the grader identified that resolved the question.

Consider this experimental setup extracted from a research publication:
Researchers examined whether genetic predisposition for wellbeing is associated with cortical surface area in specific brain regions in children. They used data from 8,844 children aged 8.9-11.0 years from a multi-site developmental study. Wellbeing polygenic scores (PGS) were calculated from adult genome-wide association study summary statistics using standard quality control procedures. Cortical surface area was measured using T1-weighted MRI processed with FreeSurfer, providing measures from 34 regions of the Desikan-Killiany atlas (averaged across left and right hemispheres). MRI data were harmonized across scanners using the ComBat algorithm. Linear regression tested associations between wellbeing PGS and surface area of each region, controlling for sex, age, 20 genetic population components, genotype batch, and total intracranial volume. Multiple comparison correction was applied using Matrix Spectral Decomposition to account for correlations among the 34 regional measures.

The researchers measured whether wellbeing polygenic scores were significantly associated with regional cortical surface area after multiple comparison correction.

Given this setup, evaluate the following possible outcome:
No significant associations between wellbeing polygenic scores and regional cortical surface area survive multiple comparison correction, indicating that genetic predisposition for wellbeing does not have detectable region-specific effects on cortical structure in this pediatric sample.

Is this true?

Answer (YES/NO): NO